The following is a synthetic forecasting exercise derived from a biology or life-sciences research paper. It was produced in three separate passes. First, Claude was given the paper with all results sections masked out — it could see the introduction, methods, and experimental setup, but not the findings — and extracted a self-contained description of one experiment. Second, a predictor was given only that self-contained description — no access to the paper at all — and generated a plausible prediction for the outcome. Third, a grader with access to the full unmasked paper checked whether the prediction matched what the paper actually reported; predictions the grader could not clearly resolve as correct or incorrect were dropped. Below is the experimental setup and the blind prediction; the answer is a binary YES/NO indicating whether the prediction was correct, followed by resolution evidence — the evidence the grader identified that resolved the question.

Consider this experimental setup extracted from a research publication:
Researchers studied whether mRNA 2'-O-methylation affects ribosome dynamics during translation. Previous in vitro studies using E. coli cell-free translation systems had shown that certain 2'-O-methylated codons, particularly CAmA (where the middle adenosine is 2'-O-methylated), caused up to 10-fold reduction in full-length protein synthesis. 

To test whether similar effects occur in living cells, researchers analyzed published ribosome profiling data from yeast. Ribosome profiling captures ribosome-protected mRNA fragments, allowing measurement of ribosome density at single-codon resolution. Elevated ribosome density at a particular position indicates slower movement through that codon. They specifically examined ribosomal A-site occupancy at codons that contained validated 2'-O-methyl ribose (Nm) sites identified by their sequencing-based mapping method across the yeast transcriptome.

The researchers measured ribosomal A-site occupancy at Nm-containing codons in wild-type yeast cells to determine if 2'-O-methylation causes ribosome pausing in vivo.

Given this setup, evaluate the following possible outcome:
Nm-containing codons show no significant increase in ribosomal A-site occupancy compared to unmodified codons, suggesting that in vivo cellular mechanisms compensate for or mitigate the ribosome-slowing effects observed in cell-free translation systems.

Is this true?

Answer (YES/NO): YES